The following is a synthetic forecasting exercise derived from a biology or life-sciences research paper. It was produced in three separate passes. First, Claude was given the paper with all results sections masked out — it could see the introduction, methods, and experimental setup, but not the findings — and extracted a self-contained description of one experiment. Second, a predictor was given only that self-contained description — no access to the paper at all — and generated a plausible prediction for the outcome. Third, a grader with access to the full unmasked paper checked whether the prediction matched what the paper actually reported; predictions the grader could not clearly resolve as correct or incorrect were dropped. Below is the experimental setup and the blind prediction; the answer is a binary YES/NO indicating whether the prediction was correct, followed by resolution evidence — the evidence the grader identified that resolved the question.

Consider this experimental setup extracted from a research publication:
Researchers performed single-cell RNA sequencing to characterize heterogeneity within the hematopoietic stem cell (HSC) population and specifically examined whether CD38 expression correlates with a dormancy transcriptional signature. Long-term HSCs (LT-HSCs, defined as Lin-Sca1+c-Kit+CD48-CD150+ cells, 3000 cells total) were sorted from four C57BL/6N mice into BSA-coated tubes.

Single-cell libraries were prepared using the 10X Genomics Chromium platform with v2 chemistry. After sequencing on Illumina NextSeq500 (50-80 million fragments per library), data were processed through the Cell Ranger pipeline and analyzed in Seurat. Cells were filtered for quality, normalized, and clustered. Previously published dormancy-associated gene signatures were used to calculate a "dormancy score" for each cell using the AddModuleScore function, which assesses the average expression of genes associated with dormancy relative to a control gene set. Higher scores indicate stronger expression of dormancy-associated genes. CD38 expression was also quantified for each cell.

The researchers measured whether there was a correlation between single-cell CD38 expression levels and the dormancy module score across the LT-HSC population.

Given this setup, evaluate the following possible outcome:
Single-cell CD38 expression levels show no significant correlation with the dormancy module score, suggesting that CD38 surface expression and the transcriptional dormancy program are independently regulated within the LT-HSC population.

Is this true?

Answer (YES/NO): NO